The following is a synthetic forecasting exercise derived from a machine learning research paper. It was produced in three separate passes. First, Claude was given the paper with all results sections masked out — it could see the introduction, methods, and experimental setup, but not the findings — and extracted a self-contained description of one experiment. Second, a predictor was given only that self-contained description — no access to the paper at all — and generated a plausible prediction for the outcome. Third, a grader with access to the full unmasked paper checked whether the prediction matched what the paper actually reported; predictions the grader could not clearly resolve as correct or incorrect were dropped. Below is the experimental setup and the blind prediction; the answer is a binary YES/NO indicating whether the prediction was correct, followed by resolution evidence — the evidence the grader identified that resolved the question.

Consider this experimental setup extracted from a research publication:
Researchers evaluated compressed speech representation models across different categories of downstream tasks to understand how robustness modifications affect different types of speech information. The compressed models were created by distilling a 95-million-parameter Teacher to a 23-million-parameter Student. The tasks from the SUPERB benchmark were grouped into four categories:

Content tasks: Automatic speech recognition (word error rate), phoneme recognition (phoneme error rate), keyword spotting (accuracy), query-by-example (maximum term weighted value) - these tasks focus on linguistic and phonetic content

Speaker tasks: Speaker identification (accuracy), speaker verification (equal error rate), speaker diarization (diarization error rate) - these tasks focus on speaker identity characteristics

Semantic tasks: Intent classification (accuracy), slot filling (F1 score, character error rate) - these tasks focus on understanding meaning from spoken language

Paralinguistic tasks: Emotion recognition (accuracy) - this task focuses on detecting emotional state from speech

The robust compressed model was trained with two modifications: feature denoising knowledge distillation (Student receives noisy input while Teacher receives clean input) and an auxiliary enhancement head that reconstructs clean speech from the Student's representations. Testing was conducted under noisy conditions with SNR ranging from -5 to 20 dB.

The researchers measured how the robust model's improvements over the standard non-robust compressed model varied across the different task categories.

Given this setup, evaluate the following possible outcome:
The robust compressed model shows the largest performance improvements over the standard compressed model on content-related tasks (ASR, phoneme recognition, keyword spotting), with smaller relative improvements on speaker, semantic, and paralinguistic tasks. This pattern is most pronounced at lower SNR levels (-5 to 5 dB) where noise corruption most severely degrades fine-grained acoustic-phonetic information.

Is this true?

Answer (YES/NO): NO